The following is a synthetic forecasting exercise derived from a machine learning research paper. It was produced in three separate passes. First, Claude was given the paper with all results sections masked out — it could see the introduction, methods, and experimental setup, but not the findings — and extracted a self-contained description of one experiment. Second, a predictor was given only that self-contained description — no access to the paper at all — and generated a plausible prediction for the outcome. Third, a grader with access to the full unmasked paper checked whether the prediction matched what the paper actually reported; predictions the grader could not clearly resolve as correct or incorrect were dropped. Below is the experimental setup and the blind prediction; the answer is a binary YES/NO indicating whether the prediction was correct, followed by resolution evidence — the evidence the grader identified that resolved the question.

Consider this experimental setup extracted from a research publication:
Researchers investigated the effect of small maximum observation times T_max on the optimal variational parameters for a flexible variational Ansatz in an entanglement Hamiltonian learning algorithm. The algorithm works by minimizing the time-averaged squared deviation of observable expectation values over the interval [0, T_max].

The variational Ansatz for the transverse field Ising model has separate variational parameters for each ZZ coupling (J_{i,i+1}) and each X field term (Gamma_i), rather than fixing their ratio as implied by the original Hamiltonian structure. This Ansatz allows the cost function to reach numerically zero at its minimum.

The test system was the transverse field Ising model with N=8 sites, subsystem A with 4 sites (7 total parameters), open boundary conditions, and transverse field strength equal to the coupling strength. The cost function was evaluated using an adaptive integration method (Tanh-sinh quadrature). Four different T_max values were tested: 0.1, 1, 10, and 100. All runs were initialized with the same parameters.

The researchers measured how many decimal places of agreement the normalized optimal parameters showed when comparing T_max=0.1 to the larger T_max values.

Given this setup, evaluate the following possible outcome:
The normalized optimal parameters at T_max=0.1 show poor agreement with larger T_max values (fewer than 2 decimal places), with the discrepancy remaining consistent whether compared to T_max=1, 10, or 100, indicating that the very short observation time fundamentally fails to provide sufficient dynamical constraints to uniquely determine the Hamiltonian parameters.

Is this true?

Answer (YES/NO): NO